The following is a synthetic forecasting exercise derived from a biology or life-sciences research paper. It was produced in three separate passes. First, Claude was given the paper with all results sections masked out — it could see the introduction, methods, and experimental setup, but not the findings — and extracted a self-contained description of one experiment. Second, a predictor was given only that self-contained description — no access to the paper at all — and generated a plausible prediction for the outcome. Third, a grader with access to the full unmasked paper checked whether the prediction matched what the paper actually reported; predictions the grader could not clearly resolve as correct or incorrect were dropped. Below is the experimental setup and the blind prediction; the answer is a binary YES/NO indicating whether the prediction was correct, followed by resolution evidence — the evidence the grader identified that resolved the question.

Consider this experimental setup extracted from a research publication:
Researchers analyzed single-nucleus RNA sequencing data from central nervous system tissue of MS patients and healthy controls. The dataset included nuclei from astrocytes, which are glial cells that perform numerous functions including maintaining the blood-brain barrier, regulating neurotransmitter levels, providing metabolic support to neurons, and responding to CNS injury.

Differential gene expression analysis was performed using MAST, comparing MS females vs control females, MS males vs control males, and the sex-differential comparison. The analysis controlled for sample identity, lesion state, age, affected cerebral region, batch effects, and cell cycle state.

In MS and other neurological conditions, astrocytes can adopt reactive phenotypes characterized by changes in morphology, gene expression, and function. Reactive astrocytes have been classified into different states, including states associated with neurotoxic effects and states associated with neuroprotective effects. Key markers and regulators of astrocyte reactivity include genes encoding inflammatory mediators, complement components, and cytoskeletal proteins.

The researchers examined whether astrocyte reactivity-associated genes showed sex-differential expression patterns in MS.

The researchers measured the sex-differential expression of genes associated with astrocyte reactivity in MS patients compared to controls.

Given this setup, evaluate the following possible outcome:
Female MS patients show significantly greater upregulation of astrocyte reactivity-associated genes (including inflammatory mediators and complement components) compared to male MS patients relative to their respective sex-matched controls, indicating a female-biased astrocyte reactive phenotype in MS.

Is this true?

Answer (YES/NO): NO